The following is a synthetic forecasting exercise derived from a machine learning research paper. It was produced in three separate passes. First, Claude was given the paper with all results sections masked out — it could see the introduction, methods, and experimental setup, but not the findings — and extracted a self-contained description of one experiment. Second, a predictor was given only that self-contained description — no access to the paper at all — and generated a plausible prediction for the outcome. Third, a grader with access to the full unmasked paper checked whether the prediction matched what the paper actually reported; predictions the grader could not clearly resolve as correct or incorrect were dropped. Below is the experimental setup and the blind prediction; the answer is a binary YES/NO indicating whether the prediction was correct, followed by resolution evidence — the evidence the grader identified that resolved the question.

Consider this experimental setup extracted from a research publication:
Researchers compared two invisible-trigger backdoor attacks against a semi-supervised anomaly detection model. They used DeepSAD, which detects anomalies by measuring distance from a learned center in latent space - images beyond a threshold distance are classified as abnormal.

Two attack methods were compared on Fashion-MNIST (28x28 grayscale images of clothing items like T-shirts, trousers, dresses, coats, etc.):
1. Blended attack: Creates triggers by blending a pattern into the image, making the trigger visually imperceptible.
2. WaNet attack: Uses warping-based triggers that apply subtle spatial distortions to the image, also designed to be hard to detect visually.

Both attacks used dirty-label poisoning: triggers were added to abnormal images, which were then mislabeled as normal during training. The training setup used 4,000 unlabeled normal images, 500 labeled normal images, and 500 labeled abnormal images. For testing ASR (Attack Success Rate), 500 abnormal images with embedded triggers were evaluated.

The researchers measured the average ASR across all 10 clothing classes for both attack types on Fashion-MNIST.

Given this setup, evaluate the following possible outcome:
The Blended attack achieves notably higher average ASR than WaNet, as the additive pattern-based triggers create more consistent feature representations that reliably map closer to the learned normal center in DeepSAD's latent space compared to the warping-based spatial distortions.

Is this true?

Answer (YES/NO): NO